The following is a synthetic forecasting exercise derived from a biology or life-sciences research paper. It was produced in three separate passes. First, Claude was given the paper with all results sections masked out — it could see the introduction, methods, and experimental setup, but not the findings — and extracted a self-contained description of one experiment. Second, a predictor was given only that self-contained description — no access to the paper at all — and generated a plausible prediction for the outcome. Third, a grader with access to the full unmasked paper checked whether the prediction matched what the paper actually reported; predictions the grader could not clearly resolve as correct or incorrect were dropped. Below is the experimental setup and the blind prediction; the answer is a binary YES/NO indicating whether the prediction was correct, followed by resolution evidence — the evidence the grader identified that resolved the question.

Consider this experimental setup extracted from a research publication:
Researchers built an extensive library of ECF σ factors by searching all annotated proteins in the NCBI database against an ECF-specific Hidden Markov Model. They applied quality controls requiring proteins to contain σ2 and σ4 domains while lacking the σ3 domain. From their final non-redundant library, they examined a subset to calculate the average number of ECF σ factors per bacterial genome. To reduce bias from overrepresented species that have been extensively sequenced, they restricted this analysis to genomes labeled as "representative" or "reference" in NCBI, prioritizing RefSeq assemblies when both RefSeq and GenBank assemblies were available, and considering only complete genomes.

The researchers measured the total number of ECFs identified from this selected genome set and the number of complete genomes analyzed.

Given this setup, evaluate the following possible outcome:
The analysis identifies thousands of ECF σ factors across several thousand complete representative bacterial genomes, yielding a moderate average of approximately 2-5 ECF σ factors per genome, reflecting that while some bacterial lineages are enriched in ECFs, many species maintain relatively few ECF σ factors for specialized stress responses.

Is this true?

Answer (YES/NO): NO